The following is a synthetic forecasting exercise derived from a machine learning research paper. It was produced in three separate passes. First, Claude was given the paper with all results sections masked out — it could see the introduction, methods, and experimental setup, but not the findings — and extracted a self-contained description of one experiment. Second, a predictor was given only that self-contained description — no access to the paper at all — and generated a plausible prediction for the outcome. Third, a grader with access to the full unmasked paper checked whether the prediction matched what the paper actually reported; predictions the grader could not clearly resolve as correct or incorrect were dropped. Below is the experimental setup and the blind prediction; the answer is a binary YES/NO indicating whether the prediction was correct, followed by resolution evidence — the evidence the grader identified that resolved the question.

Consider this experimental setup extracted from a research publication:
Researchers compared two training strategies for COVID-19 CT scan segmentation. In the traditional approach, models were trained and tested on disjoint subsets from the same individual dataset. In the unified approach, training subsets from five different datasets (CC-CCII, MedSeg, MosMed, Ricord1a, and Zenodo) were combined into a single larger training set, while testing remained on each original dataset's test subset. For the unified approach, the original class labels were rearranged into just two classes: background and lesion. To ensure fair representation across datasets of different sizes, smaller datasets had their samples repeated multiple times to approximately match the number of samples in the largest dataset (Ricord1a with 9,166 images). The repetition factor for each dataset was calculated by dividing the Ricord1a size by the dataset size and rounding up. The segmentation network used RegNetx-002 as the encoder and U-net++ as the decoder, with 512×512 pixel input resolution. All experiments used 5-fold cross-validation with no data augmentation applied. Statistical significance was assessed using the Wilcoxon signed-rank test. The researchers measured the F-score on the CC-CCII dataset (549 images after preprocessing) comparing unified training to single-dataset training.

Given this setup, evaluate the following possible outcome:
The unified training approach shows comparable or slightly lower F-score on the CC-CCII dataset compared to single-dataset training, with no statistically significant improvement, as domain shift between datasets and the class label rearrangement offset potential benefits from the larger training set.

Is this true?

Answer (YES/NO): NO